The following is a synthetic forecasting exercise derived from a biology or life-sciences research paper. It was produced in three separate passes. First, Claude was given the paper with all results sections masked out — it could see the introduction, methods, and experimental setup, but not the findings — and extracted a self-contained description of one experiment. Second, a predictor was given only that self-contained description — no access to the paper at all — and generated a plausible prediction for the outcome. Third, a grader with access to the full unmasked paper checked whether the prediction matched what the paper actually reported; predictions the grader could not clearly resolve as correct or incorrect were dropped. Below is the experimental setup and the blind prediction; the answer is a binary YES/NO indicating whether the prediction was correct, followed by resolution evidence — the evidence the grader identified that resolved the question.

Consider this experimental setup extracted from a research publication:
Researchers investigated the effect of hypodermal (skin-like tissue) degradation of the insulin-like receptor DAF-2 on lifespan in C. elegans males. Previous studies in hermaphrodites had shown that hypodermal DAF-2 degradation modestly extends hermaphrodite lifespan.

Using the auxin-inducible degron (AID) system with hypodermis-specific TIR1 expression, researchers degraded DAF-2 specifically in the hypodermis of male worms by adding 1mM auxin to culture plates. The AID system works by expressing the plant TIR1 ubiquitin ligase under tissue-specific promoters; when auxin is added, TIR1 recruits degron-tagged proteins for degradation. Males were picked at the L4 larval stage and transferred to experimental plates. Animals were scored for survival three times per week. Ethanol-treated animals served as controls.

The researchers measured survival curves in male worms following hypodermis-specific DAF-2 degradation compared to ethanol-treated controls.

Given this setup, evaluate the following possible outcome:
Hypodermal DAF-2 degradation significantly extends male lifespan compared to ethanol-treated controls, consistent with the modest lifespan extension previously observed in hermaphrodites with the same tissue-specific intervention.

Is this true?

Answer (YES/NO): NO